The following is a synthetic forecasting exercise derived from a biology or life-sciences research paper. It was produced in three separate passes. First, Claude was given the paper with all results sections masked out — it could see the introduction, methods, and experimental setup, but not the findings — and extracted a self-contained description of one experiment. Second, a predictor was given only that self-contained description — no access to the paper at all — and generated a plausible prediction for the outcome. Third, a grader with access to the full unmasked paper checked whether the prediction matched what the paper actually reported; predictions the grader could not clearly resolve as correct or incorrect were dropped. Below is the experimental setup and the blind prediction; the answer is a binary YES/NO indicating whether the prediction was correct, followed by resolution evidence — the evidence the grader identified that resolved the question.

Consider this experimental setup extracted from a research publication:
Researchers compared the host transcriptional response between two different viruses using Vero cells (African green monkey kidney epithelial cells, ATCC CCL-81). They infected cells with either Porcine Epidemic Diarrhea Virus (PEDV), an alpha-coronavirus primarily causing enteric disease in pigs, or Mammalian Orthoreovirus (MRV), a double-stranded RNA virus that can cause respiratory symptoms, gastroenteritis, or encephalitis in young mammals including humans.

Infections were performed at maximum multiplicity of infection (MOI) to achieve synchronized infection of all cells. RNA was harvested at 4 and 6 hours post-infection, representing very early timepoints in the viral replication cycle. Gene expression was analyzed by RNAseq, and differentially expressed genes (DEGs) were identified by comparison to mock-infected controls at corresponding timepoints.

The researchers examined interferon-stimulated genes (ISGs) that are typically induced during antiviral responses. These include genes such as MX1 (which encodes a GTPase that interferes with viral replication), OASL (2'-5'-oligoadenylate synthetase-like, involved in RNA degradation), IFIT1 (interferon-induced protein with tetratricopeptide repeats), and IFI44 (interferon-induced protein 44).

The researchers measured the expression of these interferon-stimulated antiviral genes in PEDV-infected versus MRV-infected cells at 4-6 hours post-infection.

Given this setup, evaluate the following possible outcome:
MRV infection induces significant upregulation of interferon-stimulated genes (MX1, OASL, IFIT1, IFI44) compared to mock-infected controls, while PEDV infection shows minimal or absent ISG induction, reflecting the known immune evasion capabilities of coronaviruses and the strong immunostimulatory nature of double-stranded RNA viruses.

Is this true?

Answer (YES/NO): YES